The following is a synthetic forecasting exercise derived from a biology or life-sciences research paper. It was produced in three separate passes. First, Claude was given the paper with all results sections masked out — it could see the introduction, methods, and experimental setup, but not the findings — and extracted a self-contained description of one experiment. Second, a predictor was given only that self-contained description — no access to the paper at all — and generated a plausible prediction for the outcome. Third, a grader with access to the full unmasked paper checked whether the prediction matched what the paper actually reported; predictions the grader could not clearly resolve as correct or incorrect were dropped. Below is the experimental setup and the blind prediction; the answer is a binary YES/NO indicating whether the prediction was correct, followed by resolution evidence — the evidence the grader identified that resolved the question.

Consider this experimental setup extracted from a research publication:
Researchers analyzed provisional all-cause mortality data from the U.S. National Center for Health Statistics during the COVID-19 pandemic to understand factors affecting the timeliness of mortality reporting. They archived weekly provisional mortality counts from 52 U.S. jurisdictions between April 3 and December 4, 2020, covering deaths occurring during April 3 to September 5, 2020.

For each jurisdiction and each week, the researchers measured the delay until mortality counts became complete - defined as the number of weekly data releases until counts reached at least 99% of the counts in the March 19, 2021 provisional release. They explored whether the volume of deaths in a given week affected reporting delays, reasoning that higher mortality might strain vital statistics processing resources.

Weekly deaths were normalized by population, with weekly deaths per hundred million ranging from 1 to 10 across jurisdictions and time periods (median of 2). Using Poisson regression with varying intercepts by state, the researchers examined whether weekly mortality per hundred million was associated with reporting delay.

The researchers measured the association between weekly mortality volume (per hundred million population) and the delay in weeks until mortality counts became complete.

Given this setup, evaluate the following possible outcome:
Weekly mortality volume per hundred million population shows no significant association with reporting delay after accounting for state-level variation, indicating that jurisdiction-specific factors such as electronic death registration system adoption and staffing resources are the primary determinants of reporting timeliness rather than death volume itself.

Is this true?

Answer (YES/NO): NO